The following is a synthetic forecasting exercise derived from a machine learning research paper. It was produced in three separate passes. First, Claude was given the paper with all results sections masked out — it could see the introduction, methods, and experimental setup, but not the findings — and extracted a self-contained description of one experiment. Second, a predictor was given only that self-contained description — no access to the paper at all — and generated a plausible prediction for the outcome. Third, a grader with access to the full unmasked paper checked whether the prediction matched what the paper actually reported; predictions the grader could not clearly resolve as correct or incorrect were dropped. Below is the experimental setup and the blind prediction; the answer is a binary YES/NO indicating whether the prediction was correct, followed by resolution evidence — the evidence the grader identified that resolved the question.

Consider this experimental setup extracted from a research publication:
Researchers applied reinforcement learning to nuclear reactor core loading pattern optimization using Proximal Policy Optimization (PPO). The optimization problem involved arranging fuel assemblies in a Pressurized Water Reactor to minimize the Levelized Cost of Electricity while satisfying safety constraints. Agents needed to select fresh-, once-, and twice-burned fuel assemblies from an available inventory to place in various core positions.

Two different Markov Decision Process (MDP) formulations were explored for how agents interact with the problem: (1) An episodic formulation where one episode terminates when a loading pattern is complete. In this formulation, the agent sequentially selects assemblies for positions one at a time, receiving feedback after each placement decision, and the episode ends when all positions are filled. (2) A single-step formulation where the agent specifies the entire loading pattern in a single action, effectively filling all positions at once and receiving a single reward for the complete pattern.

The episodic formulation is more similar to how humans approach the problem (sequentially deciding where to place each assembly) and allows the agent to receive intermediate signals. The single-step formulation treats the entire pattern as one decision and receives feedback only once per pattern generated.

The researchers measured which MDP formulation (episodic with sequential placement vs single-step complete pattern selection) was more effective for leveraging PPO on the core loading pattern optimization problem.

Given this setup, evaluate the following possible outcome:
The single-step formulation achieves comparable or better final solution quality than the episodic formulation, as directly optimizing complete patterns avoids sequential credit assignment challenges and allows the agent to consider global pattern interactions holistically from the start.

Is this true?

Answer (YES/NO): YES